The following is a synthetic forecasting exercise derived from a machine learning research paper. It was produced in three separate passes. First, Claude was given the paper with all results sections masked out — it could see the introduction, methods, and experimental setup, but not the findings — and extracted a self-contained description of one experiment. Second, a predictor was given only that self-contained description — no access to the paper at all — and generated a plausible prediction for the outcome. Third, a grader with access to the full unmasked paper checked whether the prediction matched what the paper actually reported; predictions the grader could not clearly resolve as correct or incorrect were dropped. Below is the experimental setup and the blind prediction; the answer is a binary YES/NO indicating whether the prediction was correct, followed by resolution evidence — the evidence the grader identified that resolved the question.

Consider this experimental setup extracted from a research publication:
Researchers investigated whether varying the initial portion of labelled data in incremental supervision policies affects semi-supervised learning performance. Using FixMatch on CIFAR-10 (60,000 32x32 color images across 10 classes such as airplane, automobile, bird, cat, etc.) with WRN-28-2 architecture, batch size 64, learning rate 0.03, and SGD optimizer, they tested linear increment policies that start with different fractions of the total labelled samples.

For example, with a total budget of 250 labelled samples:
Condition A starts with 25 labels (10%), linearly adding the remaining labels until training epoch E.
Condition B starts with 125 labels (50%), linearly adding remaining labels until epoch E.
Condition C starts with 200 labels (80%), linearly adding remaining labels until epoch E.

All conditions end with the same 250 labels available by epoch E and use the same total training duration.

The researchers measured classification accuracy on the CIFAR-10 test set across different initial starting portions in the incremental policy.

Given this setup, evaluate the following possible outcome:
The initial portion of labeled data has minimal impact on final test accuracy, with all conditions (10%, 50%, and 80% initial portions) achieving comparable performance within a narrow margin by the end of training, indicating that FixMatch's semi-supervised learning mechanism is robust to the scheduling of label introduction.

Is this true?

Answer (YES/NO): YES